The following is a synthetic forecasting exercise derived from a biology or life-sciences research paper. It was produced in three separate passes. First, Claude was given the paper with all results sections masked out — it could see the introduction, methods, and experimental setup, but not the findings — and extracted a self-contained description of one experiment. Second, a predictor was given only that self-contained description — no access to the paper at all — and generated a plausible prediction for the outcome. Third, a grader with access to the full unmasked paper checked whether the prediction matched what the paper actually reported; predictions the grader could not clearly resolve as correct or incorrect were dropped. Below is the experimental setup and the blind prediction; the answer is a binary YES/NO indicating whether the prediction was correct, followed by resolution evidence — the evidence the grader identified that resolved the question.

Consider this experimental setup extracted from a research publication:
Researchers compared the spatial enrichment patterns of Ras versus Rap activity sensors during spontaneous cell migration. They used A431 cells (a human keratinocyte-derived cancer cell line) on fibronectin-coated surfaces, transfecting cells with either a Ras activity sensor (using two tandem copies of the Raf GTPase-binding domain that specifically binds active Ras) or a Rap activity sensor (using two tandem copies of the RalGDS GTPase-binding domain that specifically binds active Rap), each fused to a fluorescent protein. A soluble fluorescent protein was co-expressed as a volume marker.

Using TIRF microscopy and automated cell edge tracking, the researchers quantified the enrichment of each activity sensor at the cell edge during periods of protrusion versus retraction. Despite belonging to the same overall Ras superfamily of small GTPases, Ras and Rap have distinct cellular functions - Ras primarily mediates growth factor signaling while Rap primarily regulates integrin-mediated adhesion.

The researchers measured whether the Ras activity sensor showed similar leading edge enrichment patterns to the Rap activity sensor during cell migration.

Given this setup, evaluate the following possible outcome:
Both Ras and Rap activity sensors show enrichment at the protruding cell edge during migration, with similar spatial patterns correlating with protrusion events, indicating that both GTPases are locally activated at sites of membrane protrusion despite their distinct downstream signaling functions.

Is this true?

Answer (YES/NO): NO